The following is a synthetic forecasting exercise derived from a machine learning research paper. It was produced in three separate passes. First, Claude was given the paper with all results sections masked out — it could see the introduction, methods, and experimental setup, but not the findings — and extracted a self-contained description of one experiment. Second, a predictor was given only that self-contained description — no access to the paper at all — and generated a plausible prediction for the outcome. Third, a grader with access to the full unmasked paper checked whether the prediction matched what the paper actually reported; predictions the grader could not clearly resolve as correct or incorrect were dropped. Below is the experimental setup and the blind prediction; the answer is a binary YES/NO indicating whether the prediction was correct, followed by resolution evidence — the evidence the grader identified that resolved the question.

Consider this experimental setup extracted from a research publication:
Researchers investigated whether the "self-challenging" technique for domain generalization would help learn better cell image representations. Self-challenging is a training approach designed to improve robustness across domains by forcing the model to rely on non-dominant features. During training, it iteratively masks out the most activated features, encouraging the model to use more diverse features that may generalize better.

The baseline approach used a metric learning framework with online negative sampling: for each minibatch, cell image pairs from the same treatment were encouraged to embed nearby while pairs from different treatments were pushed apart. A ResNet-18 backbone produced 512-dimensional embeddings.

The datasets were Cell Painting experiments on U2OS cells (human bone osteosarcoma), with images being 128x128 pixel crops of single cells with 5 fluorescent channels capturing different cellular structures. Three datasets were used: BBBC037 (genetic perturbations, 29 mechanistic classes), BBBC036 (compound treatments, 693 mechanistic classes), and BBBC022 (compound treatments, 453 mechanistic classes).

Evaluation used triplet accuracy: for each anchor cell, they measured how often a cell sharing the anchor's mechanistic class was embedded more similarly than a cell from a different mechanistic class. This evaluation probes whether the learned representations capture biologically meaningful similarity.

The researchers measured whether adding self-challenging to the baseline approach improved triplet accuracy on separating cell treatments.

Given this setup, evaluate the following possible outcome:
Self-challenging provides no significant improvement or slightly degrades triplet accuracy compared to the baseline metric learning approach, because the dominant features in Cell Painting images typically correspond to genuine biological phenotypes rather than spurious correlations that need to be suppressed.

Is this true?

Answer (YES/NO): YES